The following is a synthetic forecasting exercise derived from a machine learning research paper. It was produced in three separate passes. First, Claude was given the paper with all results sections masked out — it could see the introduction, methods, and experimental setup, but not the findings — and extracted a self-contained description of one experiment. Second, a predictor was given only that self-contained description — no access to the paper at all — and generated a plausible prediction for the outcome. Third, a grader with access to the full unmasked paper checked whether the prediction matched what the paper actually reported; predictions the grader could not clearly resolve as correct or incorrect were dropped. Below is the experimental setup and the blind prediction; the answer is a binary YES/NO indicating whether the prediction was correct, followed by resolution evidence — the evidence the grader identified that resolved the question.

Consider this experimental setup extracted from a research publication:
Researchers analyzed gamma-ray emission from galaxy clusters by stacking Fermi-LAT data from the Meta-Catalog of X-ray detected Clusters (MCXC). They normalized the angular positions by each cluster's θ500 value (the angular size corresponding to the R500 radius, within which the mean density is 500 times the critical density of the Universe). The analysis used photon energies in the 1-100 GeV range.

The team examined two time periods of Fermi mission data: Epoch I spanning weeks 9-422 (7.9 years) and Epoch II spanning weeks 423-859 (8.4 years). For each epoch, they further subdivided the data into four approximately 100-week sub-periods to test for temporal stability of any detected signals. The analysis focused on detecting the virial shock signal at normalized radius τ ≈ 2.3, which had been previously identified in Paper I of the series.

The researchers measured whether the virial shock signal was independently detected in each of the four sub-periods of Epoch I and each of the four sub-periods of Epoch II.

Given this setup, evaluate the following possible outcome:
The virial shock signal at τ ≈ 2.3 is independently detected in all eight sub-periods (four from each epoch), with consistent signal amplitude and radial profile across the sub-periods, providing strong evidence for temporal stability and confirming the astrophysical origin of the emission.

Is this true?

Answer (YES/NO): NO